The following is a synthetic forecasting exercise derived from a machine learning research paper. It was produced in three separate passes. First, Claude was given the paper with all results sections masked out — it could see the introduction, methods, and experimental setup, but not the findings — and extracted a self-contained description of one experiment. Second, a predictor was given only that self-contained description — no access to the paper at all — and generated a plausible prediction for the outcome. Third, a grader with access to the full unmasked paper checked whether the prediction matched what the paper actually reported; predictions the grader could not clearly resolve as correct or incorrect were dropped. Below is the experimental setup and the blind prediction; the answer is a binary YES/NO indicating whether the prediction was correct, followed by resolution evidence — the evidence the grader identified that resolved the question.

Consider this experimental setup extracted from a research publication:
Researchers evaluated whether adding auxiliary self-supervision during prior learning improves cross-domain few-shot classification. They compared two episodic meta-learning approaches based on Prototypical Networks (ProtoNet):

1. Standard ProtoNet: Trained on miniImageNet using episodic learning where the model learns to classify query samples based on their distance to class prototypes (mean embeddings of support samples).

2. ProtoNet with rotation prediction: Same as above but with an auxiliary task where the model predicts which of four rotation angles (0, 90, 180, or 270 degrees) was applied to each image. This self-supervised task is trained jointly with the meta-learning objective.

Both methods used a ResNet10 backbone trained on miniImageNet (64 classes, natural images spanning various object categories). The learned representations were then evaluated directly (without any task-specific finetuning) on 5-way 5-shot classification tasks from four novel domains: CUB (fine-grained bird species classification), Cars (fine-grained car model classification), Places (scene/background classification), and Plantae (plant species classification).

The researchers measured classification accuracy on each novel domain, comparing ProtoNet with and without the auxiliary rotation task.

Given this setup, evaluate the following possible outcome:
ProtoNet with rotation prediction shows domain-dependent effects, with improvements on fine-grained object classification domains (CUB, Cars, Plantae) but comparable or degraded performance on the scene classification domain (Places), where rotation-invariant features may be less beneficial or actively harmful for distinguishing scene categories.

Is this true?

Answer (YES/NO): NO